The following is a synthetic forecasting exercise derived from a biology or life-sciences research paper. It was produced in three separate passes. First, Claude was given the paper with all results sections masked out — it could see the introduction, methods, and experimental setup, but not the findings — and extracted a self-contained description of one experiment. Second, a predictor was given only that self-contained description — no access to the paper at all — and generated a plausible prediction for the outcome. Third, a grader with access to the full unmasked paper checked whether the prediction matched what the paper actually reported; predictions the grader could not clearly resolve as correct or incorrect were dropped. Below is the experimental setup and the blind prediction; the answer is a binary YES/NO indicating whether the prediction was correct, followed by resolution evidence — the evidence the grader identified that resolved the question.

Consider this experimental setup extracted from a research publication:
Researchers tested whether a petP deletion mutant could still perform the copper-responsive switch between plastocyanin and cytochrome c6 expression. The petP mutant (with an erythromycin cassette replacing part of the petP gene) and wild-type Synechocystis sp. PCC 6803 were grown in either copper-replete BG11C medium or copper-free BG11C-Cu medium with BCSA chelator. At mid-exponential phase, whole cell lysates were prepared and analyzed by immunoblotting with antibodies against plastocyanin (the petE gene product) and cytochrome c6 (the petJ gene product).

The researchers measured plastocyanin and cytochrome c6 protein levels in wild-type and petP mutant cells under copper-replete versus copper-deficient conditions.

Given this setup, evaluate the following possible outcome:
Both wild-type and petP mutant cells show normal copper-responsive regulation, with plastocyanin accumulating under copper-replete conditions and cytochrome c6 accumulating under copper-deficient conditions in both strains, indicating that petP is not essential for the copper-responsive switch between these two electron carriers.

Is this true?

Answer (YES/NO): NO